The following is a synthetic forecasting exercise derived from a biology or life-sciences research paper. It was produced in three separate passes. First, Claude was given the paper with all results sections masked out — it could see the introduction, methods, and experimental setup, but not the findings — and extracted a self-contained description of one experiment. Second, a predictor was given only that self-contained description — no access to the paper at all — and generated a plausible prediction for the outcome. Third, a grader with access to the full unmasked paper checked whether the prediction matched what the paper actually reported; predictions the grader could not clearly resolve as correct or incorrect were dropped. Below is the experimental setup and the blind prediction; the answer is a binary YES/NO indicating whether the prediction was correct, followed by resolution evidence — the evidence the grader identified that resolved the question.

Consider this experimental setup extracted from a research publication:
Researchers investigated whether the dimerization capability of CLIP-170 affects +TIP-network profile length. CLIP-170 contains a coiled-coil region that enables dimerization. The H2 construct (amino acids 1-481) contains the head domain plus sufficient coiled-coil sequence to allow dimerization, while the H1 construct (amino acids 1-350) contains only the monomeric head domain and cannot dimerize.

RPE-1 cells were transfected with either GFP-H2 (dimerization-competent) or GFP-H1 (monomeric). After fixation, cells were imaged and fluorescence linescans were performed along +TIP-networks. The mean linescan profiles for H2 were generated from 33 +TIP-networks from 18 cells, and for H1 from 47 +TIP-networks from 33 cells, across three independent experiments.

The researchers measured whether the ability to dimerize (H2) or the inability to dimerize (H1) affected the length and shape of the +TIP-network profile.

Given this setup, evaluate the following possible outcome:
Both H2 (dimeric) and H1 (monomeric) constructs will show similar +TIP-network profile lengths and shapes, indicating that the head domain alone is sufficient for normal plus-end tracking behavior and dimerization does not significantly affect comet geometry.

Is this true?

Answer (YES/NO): YES